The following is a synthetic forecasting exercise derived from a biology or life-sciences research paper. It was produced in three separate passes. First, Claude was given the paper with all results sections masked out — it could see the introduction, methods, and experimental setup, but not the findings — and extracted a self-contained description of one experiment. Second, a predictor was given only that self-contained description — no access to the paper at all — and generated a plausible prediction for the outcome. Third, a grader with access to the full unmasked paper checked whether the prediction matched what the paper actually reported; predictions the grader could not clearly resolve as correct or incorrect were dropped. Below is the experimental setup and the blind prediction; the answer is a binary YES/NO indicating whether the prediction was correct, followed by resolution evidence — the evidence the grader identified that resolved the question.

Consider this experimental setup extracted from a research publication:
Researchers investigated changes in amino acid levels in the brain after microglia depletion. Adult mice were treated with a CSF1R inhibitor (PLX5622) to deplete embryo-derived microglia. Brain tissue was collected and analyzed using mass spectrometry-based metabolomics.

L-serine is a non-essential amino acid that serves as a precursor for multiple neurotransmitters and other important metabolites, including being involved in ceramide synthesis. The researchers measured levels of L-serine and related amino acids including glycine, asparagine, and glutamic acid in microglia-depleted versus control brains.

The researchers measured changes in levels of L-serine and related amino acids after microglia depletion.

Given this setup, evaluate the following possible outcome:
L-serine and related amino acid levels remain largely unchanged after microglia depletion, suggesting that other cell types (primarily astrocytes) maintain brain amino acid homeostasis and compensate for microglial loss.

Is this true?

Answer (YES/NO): NO